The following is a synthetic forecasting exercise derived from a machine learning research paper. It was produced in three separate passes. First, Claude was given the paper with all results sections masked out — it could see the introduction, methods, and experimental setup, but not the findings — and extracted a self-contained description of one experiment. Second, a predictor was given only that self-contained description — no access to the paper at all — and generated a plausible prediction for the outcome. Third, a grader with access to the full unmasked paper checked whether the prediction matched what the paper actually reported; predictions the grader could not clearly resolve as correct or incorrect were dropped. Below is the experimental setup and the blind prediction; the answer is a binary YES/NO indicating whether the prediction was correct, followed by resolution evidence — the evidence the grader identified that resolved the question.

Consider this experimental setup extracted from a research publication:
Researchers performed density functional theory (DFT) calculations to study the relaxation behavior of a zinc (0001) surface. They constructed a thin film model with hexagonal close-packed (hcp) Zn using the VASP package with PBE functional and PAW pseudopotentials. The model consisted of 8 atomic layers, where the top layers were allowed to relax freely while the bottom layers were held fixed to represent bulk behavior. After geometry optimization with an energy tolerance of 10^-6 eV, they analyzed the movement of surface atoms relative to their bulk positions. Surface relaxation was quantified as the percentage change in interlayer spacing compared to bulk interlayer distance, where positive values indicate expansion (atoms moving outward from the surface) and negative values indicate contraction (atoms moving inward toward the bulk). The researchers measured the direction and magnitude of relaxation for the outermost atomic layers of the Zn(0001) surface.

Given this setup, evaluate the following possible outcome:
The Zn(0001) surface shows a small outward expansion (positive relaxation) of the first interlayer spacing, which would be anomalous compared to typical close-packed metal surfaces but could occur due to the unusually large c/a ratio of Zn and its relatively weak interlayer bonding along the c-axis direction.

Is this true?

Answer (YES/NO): NO